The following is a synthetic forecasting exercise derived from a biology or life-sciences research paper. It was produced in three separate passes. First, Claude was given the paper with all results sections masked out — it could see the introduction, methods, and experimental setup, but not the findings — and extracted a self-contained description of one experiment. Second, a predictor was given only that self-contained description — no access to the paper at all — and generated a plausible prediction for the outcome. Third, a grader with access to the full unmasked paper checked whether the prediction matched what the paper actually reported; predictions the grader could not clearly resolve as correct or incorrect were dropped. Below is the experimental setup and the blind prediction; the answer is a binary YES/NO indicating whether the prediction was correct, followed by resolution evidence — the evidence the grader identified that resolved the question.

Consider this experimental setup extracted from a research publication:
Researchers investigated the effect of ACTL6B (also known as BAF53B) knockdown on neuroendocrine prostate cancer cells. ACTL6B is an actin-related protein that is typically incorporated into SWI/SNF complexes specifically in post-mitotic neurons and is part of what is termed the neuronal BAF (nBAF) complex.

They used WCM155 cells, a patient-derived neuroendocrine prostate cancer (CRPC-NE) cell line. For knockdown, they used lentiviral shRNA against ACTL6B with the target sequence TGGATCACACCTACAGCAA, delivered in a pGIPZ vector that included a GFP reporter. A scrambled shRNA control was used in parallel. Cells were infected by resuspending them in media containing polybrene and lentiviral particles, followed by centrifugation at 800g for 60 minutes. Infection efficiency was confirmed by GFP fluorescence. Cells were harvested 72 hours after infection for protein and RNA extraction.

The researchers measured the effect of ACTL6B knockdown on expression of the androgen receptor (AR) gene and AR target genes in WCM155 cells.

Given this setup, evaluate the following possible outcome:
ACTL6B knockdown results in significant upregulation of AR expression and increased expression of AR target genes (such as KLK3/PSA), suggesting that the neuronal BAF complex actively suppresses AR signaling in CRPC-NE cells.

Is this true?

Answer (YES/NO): NO